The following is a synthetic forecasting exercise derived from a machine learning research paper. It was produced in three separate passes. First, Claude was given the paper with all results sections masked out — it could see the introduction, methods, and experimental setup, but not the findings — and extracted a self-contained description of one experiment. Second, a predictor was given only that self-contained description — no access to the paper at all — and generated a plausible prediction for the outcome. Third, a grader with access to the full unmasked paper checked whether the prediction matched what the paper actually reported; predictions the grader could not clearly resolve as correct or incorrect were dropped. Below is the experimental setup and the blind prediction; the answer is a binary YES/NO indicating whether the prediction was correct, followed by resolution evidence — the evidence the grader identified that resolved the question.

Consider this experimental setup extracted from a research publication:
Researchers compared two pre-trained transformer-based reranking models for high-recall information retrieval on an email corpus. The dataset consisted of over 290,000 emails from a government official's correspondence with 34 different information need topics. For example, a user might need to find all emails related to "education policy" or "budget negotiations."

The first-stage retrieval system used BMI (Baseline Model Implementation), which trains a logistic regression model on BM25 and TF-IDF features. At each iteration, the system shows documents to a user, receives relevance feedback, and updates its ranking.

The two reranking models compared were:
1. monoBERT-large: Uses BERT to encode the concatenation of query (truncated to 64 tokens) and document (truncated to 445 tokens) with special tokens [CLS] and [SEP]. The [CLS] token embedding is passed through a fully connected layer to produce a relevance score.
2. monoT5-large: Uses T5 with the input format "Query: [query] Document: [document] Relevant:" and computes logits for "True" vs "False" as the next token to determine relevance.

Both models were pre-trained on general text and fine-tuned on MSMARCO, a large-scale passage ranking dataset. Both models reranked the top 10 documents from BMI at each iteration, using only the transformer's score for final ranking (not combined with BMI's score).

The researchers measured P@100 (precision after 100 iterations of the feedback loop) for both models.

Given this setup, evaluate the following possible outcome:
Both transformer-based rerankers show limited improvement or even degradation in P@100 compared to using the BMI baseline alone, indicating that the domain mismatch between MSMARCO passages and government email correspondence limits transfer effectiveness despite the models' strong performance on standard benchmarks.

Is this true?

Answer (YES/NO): YES